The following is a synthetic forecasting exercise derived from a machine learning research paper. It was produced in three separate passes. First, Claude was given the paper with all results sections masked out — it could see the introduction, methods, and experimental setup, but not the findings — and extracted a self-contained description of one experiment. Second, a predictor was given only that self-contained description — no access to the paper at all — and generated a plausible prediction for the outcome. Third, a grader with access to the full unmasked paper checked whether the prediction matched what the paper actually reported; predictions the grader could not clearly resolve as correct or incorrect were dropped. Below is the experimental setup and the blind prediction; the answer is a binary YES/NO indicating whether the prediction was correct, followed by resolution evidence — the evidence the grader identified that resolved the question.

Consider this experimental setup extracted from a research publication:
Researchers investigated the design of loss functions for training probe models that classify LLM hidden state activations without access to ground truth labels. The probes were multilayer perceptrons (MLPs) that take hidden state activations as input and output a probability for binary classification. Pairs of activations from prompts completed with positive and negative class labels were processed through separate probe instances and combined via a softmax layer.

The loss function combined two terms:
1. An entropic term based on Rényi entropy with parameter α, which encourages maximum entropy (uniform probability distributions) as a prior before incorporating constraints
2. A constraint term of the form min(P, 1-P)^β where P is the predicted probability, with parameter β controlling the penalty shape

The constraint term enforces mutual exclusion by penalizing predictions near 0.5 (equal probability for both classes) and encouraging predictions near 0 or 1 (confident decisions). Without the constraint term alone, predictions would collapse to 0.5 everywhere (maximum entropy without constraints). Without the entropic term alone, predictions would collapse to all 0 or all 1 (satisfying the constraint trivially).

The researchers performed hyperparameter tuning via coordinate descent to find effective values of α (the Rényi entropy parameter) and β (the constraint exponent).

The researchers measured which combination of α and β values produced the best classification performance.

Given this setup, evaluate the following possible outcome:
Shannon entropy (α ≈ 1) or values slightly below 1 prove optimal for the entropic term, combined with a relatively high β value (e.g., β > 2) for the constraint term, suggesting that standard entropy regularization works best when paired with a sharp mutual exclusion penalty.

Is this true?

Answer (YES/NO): NO